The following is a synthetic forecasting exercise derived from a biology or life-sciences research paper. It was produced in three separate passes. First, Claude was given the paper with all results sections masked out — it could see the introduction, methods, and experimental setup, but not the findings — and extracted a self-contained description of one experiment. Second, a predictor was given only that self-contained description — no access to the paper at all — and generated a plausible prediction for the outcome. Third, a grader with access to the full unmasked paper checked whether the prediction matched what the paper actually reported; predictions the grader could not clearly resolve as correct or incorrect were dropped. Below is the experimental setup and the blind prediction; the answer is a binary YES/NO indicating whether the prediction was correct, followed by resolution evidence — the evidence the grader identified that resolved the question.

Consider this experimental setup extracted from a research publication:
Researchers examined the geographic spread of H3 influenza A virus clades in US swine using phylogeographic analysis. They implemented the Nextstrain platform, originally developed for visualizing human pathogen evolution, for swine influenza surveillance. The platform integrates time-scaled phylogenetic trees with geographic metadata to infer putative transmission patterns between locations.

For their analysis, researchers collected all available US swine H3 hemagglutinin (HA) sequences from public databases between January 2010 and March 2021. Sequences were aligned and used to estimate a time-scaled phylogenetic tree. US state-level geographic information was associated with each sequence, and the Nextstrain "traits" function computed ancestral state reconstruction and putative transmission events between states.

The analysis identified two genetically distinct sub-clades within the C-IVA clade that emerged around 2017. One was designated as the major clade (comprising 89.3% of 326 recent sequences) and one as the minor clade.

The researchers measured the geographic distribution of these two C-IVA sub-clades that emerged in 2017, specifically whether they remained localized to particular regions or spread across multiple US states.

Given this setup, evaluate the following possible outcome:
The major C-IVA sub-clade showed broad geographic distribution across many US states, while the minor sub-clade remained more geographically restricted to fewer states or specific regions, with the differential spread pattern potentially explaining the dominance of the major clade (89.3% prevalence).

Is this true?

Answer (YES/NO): YES